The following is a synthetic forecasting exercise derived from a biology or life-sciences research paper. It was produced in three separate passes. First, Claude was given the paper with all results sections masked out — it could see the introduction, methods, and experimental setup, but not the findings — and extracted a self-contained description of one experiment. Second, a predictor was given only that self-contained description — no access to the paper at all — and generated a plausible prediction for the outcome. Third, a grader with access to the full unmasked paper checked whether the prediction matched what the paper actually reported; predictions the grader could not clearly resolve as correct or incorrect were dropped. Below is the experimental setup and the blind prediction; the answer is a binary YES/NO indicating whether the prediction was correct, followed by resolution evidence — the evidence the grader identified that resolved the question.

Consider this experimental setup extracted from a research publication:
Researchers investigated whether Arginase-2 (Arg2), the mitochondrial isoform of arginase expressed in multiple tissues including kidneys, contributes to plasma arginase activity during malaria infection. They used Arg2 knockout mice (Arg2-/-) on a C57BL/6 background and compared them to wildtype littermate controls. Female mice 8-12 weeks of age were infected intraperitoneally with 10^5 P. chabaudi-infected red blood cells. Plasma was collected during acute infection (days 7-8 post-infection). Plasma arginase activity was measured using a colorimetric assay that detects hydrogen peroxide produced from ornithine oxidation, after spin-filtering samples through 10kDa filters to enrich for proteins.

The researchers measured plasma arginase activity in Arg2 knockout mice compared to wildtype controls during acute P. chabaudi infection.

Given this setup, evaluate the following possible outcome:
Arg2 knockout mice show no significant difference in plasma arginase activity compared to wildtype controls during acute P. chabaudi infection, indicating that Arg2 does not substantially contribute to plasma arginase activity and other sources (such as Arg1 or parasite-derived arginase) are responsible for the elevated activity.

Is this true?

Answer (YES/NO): YES